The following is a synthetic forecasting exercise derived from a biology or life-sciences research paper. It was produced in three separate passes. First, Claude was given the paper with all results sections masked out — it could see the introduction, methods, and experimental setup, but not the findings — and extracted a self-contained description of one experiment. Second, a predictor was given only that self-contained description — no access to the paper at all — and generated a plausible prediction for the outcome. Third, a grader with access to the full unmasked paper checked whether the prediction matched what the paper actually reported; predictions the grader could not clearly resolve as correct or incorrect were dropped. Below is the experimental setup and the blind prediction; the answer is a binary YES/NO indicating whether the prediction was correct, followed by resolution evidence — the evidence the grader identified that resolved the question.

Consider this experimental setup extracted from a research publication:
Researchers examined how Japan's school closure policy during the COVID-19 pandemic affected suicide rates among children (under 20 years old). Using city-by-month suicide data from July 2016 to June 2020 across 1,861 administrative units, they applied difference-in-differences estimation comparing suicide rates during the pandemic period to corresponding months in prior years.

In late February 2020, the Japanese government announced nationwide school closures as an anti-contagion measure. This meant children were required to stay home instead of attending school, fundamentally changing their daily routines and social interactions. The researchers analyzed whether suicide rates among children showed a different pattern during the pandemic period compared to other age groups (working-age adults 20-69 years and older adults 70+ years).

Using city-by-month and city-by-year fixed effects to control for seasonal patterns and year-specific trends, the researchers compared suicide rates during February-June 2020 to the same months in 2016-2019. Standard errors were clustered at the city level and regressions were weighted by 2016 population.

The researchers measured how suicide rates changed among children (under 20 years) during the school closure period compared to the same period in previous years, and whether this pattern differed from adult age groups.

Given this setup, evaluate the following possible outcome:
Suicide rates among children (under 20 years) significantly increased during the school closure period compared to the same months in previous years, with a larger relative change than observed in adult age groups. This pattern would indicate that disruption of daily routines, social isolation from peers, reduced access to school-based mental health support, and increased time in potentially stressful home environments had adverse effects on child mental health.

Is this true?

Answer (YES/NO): NO